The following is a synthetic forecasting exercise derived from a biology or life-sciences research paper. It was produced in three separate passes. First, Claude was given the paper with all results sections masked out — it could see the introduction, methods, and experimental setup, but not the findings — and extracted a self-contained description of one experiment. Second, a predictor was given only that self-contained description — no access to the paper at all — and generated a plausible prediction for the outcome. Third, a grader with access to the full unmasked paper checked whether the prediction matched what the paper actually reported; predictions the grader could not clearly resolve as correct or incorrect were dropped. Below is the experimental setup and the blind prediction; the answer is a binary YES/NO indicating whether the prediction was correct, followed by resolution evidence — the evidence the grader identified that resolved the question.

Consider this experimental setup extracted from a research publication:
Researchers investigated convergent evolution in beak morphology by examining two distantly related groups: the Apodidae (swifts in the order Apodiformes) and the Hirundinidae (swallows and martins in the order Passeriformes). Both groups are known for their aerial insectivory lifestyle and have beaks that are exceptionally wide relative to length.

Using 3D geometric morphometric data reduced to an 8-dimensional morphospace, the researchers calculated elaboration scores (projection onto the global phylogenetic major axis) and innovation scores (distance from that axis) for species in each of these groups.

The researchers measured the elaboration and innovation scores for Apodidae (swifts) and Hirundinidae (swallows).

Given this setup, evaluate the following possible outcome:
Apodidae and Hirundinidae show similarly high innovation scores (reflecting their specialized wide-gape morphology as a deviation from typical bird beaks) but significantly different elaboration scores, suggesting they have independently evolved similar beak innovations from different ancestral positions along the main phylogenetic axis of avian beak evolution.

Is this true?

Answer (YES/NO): NO